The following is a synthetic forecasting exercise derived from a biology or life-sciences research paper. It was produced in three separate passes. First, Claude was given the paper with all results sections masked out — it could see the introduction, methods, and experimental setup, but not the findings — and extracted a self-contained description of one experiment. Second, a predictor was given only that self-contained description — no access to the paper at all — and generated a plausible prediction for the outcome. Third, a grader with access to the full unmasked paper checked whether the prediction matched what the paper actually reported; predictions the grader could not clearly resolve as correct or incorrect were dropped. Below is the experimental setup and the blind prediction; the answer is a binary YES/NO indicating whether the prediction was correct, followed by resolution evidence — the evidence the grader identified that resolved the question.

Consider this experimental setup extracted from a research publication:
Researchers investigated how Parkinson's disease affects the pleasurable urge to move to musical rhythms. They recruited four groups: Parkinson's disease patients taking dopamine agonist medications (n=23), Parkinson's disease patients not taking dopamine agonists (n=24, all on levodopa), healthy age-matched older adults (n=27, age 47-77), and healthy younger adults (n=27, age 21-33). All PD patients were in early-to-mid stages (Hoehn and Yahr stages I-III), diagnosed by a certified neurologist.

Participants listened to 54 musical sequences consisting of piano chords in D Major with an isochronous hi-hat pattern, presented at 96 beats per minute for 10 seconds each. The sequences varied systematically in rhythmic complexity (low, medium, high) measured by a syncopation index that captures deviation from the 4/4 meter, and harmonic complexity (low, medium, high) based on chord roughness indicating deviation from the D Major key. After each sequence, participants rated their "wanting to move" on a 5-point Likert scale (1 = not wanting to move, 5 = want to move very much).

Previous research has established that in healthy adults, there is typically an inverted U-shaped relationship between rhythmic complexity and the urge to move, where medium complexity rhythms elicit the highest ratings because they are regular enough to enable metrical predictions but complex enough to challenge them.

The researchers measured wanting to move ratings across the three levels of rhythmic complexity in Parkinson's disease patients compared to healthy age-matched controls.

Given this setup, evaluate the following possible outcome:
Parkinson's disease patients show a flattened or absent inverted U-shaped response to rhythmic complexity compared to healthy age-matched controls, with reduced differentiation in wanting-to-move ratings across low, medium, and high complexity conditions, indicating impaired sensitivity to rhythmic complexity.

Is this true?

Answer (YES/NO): YES